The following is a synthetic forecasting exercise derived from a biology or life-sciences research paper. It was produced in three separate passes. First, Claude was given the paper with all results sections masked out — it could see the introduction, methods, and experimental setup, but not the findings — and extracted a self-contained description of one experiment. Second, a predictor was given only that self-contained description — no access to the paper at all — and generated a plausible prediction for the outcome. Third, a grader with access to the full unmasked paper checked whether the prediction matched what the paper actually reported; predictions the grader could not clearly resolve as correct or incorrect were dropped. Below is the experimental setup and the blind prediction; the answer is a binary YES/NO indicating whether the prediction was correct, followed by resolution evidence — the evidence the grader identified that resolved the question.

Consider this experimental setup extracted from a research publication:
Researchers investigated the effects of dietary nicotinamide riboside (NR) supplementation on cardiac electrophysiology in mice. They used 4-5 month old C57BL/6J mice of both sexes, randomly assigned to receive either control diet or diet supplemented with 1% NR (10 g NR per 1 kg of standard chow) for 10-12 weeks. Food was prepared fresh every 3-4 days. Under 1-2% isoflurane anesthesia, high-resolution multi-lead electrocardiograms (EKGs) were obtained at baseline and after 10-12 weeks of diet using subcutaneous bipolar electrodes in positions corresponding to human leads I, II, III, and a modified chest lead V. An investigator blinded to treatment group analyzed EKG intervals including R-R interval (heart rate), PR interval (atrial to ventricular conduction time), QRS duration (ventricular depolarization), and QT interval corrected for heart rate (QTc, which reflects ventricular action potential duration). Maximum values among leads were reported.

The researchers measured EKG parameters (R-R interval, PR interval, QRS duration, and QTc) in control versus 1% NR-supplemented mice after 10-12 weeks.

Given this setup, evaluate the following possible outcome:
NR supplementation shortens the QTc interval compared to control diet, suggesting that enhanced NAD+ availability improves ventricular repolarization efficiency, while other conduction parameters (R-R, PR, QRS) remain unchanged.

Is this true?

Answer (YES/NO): YES